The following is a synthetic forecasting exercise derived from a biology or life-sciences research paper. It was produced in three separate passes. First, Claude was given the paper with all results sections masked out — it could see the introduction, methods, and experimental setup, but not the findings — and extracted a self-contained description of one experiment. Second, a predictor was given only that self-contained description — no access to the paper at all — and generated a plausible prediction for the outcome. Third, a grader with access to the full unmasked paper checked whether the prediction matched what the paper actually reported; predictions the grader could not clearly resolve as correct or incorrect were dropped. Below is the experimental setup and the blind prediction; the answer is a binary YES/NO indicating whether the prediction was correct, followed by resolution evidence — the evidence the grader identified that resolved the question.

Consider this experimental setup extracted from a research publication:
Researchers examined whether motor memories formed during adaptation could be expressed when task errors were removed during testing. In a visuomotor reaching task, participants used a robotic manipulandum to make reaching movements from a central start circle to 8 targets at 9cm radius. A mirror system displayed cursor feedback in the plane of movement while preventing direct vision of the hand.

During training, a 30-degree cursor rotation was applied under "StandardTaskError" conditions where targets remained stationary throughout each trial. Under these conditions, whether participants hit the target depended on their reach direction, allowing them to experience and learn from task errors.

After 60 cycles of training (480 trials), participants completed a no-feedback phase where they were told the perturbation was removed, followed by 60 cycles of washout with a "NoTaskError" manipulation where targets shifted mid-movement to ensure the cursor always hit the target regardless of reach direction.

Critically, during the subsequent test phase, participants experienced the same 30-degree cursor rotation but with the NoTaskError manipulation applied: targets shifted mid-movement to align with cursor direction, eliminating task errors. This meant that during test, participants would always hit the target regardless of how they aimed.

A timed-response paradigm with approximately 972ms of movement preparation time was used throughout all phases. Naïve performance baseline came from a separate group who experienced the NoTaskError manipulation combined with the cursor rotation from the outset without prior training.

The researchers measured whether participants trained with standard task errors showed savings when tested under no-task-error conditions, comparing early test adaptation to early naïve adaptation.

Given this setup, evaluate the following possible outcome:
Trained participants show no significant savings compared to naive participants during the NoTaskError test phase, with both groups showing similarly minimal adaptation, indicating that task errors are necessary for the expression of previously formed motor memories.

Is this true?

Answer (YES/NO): NO